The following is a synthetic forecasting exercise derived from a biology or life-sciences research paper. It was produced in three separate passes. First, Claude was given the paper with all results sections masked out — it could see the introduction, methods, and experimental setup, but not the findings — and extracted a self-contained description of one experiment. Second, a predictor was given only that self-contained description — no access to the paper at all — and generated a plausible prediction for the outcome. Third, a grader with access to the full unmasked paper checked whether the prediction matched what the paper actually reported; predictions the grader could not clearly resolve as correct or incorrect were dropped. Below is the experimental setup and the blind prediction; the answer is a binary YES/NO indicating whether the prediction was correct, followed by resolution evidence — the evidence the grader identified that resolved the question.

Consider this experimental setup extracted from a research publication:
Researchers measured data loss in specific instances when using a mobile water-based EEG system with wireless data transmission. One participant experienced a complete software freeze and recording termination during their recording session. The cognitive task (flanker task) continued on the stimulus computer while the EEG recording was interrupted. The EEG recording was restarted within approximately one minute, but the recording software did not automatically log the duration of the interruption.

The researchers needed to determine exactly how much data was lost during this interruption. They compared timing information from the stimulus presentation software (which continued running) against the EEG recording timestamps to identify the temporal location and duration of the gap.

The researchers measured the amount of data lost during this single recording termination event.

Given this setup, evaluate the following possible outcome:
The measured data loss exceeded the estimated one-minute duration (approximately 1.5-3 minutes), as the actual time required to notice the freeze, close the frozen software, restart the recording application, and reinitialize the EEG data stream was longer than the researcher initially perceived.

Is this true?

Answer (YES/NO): NO